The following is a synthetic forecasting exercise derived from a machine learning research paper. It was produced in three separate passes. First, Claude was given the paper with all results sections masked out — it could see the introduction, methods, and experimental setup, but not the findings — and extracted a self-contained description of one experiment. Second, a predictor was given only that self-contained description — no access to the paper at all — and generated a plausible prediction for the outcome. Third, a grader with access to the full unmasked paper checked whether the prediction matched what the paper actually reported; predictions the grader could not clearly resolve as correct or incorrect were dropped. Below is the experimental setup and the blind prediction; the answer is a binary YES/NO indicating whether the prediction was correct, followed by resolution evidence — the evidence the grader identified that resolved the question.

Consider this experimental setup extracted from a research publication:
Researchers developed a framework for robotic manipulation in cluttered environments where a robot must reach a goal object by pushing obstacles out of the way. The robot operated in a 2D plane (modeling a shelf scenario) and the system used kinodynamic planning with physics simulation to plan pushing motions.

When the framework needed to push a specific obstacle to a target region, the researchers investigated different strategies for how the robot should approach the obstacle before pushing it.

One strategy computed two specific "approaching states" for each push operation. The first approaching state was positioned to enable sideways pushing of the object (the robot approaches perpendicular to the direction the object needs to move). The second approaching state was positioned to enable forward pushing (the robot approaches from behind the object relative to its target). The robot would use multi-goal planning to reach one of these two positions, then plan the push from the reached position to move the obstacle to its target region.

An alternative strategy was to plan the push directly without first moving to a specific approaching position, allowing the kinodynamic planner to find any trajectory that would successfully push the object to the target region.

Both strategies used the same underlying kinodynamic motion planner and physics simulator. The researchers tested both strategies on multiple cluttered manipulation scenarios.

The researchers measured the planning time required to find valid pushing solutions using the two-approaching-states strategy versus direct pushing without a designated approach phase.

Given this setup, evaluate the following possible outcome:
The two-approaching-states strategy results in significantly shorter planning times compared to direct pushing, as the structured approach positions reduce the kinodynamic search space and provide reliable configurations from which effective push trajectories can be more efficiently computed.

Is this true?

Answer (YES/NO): YES